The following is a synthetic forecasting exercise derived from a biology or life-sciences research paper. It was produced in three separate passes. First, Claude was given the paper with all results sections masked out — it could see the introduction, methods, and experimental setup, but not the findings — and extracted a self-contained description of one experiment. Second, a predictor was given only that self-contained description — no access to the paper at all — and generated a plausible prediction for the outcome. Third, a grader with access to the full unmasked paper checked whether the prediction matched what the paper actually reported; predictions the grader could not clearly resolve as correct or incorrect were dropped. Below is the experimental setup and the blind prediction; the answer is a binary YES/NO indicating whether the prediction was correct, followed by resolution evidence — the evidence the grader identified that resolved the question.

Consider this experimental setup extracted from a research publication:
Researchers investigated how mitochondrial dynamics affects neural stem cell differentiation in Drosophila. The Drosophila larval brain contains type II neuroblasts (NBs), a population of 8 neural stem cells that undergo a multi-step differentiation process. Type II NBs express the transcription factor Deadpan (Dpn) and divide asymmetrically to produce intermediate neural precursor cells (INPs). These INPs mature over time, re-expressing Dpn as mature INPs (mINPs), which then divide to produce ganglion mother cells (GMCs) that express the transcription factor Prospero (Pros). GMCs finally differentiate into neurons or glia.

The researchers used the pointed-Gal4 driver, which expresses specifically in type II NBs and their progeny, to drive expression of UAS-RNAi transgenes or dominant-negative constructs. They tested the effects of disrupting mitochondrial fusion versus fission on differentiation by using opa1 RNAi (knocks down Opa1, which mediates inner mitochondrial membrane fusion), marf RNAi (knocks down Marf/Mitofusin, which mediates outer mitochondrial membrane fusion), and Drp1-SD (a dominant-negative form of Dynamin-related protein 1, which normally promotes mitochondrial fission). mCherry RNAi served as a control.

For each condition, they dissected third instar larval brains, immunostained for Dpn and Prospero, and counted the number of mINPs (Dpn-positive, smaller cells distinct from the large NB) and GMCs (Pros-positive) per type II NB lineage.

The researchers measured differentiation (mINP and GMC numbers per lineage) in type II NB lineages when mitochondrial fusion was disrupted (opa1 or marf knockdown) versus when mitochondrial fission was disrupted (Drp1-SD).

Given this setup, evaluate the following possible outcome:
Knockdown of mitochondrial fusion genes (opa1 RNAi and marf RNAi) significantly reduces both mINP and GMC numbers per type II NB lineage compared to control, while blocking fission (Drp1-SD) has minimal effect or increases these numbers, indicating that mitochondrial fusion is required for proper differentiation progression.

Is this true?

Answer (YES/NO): NO